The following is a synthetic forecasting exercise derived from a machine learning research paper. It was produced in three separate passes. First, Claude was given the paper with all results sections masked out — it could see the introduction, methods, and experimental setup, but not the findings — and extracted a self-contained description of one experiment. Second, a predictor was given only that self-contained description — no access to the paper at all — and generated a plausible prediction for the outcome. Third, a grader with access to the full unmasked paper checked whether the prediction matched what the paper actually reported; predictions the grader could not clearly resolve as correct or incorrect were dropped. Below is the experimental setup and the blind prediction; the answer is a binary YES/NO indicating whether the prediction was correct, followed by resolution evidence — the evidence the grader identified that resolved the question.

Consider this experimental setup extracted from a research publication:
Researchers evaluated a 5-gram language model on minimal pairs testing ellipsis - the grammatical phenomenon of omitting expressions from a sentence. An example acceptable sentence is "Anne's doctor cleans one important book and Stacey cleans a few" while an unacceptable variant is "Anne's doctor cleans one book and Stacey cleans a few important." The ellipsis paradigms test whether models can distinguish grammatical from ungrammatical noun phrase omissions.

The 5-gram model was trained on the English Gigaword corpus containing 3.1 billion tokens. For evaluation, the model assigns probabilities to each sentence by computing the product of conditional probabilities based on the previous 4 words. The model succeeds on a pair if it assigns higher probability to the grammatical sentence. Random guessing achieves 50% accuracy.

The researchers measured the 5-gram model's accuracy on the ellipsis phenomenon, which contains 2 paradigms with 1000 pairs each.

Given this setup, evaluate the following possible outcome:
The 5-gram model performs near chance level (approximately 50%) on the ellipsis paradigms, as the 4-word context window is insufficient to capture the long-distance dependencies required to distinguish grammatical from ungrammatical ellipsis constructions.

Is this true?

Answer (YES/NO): NO